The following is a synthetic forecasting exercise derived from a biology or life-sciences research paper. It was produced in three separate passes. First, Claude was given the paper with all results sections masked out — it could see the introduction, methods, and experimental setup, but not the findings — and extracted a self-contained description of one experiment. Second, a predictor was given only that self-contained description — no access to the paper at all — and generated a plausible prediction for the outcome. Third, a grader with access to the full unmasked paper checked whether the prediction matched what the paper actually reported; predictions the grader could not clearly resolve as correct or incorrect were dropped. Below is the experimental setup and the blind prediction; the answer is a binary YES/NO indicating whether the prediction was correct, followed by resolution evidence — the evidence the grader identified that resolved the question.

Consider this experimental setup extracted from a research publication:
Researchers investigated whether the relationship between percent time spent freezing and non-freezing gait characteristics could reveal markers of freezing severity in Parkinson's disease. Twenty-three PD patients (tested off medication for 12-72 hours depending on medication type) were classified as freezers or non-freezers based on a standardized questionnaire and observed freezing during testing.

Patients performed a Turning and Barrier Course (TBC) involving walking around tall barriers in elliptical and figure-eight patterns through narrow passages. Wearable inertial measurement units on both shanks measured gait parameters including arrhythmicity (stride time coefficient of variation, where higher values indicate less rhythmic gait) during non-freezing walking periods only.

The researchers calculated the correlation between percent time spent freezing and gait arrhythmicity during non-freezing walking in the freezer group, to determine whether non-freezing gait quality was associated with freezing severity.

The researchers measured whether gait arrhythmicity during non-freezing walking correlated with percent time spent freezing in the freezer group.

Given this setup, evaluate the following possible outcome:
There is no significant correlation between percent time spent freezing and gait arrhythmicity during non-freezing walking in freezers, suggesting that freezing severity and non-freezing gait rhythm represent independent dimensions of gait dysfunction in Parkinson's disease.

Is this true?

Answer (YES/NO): NO